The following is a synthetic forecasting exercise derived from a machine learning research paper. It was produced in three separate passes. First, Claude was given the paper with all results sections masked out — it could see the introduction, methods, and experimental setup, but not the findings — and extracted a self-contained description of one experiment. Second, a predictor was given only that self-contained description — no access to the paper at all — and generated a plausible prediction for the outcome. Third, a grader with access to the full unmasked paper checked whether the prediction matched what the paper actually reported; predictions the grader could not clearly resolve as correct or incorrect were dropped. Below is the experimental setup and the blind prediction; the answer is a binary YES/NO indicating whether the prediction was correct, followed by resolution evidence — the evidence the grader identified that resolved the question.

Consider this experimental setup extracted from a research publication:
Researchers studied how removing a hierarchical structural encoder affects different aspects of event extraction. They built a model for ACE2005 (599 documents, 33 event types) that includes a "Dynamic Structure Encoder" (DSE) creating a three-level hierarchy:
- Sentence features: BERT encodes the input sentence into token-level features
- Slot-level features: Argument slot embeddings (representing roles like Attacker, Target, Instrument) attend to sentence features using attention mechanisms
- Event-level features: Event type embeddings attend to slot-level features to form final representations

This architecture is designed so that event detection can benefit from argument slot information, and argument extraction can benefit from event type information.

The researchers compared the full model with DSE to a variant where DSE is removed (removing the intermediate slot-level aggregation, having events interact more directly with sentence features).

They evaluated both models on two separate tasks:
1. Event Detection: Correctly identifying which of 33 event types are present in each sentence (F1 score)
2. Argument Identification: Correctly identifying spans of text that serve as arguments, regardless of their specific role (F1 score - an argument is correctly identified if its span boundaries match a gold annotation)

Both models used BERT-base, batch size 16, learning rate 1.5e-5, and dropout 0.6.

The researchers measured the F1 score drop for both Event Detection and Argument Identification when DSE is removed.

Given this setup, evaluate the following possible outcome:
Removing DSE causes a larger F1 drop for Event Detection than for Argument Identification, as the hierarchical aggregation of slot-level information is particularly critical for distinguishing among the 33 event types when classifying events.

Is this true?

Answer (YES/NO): NO